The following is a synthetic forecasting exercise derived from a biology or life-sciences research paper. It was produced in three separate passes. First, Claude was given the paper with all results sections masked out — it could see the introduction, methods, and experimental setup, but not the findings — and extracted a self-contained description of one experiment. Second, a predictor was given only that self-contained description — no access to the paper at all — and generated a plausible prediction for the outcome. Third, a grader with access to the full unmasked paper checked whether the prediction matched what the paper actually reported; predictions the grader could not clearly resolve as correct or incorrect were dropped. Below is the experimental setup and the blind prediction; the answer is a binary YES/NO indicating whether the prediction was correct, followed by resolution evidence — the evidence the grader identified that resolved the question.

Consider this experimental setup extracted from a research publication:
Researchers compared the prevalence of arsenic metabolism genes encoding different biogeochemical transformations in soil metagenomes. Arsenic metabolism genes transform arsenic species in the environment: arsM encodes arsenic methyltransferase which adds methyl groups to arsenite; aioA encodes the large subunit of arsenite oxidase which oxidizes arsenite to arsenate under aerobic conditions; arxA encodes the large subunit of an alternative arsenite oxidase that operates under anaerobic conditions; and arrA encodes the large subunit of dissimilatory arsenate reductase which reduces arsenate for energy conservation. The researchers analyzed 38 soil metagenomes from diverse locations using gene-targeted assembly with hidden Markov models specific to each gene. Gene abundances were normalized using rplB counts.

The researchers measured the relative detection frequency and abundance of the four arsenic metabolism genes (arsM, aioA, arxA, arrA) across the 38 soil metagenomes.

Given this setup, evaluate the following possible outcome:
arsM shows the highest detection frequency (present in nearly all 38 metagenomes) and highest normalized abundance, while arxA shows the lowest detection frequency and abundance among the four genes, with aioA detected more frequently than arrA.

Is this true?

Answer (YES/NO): NO